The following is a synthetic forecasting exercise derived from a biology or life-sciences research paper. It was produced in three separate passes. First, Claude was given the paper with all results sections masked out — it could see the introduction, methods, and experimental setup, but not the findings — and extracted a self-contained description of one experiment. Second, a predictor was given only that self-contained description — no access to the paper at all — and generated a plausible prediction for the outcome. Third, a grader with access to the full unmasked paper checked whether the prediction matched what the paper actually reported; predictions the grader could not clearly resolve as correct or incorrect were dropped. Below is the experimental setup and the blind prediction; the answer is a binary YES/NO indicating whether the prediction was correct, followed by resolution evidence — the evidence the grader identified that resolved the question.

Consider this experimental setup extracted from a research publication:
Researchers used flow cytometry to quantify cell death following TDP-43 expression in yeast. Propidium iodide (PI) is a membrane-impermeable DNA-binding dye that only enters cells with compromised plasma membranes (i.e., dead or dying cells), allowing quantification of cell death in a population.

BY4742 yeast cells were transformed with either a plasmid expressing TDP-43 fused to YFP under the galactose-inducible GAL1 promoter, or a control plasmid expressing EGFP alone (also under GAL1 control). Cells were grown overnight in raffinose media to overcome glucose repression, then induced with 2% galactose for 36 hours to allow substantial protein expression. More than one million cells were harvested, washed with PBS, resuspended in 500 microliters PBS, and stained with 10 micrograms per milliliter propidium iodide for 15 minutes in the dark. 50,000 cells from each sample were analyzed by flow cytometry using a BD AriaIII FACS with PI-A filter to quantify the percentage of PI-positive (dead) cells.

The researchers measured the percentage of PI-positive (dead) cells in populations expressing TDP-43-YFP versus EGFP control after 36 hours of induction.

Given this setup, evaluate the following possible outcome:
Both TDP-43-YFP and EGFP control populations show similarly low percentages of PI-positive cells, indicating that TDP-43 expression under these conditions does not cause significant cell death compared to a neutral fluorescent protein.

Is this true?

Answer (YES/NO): NO